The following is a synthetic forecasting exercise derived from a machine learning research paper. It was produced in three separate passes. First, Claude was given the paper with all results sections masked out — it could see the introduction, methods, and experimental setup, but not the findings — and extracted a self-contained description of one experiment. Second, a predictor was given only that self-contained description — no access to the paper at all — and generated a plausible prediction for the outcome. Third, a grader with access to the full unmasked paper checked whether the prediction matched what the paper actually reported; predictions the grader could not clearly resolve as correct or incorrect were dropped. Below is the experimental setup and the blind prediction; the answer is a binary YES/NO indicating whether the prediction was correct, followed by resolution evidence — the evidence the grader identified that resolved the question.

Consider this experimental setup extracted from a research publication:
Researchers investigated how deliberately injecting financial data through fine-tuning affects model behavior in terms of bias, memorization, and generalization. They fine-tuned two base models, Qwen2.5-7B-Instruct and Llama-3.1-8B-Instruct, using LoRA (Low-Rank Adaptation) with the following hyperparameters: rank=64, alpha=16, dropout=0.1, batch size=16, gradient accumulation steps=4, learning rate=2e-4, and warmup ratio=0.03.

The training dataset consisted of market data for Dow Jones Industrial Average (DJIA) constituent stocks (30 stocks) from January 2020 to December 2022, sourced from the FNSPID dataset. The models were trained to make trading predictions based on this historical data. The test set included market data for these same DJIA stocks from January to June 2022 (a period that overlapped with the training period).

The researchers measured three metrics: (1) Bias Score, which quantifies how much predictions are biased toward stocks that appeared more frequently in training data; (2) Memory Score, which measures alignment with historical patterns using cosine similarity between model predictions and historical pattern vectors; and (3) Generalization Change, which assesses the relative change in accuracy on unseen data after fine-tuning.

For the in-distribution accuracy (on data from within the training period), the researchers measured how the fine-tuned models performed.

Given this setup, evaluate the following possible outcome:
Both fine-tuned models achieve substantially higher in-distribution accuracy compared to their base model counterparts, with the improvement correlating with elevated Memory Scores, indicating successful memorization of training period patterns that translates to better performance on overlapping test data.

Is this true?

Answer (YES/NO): YES